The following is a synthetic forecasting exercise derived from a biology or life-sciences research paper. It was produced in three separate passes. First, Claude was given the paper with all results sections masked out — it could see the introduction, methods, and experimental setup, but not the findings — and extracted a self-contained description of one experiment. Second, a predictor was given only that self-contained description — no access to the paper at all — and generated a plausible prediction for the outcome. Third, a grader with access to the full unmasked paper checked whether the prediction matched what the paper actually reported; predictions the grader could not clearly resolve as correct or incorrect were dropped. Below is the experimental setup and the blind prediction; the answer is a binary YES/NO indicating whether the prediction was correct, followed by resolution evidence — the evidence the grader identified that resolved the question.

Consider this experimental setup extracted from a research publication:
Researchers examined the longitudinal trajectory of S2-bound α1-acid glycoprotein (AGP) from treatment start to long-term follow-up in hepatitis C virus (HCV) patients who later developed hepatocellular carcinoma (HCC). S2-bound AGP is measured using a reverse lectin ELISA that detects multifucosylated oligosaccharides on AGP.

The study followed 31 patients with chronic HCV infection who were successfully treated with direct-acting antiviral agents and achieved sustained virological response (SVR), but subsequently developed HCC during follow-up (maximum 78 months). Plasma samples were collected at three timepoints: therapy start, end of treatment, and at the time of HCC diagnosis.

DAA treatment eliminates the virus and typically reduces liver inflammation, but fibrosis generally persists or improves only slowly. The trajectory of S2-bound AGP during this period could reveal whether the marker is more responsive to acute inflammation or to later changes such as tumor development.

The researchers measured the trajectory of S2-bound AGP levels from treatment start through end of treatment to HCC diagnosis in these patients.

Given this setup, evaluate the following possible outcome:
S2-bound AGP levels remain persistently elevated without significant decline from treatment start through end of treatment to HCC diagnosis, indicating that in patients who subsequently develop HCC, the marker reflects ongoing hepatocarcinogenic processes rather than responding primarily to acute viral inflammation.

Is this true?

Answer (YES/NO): NO